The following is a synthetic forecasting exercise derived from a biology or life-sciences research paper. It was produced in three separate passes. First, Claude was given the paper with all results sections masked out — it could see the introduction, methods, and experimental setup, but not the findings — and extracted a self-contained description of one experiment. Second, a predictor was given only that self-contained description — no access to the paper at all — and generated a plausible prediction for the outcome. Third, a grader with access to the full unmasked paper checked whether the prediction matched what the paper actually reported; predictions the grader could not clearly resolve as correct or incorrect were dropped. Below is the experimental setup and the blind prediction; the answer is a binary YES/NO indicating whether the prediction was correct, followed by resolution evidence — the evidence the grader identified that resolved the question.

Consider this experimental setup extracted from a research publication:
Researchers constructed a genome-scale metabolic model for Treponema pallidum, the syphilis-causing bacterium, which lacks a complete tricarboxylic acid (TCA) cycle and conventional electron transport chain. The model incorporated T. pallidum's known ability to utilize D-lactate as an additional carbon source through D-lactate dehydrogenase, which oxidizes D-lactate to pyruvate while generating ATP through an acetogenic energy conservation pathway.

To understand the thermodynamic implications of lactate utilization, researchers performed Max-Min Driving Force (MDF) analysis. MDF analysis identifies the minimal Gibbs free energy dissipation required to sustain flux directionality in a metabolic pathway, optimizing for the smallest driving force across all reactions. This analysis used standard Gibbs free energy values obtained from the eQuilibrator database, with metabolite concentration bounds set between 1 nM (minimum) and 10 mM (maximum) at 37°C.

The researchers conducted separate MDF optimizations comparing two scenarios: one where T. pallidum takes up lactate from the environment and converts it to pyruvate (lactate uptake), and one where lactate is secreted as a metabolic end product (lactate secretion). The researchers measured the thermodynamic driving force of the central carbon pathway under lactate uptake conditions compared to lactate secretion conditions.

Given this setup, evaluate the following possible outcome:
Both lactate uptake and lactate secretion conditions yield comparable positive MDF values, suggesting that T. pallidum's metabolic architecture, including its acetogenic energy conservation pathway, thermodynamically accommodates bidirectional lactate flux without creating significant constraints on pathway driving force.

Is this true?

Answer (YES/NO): NO